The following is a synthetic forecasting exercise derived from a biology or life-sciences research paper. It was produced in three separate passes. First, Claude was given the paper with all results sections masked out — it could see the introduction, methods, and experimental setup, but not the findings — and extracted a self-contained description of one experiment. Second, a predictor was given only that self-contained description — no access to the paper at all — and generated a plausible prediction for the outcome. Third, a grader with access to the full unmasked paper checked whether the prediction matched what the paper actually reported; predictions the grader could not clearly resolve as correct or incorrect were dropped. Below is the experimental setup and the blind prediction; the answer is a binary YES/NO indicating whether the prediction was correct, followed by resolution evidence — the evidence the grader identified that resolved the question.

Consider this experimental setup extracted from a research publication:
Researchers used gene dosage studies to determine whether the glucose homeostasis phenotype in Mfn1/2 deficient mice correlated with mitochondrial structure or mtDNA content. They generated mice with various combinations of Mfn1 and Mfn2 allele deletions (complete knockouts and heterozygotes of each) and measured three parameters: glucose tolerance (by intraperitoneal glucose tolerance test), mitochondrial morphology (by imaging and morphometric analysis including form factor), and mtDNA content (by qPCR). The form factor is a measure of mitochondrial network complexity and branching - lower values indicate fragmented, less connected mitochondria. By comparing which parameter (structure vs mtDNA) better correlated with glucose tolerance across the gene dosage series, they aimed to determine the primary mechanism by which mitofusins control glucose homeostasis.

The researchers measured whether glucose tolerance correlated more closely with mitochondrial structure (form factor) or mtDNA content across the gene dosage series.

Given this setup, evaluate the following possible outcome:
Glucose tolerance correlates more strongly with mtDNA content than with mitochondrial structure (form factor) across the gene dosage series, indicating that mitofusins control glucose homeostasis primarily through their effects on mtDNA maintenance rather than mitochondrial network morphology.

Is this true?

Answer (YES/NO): YES